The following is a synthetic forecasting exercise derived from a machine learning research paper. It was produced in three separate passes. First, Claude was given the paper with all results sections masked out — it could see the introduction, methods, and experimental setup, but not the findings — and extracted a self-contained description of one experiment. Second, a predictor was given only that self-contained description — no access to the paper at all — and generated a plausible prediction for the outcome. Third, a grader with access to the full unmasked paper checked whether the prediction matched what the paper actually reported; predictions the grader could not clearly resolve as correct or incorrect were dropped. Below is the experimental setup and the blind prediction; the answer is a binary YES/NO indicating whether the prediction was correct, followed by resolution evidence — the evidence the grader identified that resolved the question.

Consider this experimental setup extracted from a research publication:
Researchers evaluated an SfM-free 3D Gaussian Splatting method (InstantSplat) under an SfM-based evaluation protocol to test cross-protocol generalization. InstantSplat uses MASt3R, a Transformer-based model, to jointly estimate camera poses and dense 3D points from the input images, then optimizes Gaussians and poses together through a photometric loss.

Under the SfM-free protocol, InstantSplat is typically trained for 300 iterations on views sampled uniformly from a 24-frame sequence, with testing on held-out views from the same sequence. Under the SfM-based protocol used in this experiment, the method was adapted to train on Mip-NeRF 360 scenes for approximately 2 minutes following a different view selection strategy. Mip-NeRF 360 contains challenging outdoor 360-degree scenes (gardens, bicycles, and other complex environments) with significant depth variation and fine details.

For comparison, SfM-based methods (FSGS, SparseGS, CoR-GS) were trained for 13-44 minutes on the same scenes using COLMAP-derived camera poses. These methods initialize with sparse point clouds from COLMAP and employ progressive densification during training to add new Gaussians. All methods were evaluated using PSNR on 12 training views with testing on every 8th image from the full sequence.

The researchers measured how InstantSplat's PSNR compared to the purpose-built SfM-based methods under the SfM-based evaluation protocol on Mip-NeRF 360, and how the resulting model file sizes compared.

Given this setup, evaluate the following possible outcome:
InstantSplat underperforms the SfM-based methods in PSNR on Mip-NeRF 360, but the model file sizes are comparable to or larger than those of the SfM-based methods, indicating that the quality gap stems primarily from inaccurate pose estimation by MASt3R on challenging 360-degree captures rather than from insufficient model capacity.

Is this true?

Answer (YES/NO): NO